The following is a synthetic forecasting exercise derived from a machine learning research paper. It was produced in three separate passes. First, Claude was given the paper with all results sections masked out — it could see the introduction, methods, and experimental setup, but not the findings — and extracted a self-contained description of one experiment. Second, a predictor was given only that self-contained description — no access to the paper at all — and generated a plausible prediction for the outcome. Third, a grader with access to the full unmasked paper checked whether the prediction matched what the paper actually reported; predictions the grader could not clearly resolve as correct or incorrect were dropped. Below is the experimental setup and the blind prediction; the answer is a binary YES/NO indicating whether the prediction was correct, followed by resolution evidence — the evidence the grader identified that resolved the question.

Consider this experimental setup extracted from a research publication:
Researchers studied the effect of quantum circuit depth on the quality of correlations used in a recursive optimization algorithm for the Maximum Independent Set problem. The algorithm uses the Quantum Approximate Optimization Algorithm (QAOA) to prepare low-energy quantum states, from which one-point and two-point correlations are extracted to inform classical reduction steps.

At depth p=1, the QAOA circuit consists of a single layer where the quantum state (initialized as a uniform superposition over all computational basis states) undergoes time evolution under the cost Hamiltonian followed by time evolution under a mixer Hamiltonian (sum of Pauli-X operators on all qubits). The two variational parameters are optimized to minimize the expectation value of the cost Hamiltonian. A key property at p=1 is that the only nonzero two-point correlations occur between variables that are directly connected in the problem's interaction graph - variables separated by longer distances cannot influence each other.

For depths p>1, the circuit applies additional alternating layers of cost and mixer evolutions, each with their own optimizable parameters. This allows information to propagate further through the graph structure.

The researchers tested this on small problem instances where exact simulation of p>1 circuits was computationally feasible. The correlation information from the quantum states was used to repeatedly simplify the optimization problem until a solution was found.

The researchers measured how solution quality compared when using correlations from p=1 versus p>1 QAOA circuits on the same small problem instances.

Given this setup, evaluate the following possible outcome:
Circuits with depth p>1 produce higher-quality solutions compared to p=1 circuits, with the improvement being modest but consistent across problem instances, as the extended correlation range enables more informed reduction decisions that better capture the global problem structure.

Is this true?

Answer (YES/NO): NO